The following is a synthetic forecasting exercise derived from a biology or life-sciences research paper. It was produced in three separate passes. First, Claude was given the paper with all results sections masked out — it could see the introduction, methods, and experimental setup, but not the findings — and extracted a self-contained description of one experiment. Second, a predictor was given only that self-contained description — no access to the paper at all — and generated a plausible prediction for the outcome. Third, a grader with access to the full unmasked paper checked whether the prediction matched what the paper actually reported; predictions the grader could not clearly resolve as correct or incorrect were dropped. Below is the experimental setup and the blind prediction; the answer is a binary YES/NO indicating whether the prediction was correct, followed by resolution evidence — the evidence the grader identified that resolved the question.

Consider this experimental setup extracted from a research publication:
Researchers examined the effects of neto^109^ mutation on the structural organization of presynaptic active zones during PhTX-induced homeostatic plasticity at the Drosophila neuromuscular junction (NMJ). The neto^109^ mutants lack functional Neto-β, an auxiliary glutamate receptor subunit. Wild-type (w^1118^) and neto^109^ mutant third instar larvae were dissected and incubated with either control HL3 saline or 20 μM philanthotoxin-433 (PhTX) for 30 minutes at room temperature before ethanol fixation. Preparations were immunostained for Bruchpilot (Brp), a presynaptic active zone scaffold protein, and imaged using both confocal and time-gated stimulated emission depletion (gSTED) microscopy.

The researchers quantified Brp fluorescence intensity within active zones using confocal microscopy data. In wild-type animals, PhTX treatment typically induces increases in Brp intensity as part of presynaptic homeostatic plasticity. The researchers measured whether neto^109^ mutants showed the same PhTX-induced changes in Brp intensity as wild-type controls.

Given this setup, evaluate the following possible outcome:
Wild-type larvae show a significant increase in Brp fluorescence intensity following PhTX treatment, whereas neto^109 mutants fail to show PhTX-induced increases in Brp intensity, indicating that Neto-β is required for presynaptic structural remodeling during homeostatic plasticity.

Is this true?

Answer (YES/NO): NO